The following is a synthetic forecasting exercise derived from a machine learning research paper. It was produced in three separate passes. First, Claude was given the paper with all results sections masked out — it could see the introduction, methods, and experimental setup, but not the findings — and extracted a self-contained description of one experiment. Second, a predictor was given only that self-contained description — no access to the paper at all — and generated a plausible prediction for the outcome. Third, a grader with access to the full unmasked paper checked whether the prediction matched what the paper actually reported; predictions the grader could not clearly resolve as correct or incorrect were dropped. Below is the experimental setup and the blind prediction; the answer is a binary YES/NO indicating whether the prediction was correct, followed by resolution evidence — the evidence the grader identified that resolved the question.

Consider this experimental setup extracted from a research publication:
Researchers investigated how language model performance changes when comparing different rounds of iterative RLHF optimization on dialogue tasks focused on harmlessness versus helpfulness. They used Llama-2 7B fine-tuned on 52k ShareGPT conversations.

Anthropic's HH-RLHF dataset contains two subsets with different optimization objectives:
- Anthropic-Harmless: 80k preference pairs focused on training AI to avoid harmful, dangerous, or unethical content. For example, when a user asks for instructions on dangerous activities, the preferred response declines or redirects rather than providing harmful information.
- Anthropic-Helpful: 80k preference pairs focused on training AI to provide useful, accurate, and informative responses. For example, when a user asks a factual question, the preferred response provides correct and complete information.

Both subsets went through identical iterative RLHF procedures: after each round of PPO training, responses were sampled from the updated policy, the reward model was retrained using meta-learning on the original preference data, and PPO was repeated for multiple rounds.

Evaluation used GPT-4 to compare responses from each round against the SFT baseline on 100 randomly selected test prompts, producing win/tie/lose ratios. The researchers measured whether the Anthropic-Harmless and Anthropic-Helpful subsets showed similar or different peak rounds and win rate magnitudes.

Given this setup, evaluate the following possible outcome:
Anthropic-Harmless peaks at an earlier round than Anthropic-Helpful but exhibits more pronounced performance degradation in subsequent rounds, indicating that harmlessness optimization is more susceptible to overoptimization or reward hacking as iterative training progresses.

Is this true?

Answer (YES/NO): NO